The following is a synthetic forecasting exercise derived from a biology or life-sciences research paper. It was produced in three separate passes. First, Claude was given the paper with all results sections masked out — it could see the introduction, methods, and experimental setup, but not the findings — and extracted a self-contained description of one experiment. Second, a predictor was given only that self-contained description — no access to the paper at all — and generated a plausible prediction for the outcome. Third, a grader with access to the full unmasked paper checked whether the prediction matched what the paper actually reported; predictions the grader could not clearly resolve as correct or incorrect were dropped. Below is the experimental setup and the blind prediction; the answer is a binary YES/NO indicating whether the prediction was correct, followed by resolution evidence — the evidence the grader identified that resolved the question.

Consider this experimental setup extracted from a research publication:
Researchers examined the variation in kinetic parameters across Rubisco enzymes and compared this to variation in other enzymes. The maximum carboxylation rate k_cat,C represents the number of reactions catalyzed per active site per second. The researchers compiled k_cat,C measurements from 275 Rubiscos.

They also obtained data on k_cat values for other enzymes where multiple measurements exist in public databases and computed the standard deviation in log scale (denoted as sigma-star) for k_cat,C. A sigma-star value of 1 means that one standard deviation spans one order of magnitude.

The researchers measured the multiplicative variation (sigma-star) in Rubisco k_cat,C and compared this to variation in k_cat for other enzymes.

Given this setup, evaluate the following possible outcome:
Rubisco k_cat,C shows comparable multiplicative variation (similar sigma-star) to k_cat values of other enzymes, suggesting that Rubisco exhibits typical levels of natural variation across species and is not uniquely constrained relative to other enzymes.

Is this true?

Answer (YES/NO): NO